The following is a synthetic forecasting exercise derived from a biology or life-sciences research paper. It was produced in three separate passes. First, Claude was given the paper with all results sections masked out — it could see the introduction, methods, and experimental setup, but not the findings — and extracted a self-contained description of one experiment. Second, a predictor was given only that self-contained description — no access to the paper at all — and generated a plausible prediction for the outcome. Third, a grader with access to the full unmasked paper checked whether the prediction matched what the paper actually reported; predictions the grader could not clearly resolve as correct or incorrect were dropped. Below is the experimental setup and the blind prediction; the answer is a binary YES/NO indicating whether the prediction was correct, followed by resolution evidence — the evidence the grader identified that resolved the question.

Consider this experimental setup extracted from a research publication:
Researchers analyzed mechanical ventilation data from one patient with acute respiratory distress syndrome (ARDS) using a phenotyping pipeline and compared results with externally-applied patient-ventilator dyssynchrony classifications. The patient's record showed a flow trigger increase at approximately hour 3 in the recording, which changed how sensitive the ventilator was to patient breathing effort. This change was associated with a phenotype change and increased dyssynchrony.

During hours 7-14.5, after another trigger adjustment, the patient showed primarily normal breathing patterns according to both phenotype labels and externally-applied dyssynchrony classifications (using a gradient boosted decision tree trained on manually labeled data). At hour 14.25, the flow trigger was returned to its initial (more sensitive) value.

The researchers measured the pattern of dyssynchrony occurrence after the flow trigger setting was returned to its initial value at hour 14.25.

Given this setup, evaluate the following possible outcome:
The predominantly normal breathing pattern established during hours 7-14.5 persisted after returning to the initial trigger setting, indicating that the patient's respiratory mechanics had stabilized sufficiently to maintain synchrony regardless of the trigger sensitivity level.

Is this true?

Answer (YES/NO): NO